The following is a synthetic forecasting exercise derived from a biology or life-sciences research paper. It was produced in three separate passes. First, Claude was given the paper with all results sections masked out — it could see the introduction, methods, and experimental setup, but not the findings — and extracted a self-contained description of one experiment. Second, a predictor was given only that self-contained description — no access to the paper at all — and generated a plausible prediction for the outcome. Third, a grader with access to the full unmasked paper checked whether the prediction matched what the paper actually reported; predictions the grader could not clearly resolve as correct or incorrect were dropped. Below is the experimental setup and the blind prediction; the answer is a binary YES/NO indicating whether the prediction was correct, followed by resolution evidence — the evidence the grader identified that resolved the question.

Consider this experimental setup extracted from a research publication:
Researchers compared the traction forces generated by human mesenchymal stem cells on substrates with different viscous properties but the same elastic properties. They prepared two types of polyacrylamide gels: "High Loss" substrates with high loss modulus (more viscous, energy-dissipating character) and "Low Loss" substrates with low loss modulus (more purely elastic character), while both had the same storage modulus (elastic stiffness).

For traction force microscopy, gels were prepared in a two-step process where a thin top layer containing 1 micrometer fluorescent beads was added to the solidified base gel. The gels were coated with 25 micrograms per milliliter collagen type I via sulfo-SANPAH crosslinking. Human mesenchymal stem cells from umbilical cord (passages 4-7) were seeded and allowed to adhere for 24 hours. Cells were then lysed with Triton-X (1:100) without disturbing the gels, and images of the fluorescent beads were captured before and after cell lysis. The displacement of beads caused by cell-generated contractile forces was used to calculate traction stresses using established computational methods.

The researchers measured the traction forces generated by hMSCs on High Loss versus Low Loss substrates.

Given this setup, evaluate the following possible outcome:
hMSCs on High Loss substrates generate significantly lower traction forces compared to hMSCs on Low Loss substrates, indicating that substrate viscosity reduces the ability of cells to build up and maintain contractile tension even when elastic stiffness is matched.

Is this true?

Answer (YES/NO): YES